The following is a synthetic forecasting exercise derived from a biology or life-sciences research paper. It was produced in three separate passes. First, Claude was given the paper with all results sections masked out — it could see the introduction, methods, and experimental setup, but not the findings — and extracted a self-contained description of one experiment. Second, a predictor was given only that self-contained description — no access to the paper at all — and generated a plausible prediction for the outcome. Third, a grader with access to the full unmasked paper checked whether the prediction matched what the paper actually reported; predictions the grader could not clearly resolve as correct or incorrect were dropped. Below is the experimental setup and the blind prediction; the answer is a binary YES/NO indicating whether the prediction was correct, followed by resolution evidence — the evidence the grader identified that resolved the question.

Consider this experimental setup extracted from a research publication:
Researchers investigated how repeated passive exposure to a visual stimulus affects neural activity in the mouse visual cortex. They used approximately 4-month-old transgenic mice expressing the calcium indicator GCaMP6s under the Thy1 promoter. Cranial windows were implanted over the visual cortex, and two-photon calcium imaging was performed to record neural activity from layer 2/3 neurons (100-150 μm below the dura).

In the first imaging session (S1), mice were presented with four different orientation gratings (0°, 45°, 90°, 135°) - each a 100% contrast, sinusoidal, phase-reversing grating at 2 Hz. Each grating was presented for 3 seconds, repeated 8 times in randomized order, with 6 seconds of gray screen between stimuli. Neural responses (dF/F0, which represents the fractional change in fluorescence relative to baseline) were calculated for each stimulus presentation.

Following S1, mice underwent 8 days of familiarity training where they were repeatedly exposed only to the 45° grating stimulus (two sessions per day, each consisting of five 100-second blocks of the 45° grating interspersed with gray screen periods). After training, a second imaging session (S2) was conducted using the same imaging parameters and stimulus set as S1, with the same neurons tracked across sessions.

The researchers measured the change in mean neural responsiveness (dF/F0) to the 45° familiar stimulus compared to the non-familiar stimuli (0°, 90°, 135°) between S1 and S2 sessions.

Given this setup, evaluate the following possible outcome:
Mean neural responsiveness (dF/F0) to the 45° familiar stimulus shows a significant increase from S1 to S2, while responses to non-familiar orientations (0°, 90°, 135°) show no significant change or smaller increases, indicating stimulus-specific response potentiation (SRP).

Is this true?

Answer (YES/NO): NO